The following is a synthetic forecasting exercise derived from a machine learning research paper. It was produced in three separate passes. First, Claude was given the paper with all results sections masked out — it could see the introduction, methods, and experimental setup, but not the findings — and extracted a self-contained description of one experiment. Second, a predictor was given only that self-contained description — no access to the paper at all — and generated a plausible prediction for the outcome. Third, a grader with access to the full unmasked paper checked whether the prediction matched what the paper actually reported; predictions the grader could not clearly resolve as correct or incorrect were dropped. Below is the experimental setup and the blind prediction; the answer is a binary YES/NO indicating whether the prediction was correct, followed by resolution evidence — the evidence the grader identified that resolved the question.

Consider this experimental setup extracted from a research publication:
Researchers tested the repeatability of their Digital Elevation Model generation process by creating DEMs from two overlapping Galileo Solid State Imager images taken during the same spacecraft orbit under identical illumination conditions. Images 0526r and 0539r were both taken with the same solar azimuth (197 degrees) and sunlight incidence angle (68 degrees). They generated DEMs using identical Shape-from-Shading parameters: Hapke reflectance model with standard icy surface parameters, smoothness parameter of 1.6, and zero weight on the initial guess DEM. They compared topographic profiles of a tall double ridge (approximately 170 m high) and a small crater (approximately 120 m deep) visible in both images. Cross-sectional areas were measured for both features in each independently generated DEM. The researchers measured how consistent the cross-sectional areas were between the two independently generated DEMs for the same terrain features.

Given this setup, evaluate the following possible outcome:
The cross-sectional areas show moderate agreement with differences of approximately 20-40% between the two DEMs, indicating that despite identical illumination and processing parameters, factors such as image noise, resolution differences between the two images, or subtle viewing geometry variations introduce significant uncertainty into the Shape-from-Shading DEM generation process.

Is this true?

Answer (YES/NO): NO